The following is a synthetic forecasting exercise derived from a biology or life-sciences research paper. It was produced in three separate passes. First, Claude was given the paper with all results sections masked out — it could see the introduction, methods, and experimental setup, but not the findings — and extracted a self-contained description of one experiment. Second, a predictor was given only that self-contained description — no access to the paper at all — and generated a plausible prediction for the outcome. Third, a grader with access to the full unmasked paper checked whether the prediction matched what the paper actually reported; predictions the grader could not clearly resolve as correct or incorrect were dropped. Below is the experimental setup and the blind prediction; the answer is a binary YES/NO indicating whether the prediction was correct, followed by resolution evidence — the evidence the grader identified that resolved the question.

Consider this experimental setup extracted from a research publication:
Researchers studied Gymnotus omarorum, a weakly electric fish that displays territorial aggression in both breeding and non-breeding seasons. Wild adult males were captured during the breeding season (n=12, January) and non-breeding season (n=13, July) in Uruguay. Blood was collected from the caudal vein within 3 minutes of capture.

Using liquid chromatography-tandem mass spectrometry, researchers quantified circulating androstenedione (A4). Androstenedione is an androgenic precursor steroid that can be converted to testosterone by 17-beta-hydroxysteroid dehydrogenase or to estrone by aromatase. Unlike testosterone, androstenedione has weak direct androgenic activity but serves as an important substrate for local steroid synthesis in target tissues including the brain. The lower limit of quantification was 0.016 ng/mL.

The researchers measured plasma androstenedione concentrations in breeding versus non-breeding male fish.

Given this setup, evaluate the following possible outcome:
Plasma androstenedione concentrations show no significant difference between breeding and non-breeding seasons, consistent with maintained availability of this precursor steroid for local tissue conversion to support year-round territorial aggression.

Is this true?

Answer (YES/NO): NO